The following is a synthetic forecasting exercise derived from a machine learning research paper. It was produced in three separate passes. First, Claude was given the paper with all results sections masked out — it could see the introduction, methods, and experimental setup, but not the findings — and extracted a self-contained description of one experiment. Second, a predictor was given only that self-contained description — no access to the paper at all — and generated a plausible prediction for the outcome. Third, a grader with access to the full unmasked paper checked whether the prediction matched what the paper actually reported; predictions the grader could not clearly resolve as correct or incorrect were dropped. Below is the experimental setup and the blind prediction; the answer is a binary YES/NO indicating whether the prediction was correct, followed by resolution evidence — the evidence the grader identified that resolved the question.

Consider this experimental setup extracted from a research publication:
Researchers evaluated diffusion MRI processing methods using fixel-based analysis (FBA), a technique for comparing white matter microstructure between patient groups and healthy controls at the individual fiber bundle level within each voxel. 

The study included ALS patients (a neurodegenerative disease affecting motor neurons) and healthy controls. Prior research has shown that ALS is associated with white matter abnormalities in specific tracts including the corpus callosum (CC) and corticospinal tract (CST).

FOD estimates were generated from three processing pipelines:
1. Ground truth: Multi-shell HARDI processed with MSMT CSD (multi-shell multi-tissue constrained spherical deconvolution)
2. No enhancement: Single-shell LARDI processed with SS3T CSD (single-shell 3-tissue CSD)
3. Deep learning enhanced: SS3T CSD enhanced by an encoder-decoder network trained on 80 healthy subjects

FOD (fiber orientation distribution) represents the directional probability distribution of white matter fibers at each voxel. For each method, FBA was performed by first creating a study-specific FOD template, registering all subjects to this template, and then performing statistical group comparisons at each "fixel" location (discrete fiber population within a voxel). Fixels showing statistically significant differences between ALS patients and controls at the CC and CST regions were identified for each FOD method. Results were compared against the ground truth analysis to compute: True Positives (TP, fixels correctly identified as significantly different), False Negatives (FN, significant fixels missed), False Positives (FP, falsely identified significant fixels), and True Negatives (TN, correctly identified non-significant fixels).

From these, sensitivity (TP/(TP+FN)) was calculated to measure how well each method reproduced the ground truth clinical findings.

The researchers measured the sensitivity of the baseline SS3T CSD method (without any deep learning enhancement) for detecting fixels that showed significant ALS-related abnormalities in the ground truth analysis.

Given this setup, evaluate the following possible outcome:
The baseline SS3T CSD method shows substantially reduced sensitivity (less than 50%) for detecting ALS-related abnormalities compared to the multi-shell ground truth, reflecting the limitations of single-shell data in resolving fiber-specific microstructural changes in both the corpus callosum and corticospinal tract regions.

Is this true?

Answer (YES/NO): NO